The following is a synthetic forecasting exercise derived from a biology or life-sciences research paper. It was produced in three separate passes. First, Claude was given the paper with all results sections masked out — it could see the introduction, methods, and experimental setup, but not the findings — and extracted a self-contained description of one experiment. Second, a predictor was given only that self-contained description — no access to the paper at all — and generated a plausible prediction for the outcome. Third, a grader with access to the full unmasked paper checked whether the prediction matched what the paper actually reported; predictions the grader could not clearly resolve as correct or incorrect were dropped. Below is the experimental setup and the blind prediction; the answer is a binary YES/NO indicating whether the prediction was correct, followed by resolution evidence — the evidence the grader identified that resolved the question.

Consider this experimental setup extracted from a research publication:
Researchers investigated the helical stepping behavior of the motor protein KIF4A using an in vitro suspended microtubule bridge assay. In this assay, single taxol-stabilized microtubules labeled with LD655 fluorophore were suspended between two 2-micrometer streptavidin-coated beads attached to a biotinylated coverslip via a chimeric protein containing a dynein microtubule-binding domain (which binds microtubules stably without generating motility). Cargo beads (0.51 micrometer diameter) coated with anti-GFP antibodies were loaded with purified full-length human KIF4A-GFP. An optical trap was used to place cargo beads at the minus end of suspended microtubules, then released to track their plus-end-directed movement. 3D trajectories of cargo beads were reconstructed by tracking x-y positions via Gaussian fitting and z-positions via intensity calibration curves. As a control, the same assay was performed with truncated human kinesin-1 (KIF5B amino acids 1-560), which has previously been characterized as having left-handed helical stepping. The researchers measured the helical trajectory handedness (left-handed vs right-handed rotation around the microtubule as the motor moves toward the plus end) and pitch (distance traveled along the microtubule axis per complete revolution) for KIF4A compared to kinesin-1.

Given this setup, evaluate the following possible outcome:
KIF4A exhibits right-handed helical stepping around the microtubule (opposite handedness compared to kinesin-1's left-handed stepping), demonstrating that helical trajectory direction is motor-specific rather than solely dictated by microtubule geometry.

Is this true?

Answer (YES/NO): NO